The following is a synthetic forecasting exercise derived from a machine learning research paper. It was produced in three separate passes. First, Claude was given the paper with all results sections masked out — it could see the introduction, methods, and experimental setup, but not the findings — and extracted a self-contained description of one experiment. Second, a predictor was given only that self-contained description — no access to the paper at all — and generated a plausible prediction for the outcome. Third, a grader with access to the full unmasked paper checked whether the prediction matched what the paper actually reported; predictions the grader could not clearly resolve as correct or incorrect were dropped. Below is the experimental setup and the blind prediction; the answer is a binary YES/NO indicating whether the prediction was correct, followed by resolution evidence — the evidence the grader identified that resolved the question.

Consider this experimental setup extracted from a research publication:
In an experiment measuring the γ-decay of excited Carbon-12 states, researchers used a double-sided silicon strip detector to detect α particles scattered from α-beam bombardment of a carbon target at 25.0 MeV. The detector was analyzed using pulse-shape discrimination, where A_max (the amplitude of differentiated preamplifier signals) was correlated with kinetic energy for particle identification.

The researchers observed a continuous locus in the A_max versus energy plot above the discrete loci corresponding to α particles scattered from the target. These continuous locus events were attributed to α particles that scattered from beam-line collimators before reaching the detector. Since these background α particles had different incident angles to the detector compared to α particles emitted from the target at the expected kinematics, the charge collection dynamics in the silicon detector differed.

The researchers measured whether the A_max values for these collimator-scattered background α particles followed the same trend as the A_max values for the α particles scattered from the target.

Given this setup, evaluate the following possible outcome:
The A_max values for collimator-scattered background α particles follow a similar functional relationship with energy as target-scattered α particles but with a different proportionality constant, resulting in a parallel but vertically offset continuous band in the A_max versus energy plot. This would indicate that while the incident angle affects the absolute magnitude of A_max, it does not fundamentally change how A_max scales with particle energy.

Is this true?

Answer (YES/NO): NO